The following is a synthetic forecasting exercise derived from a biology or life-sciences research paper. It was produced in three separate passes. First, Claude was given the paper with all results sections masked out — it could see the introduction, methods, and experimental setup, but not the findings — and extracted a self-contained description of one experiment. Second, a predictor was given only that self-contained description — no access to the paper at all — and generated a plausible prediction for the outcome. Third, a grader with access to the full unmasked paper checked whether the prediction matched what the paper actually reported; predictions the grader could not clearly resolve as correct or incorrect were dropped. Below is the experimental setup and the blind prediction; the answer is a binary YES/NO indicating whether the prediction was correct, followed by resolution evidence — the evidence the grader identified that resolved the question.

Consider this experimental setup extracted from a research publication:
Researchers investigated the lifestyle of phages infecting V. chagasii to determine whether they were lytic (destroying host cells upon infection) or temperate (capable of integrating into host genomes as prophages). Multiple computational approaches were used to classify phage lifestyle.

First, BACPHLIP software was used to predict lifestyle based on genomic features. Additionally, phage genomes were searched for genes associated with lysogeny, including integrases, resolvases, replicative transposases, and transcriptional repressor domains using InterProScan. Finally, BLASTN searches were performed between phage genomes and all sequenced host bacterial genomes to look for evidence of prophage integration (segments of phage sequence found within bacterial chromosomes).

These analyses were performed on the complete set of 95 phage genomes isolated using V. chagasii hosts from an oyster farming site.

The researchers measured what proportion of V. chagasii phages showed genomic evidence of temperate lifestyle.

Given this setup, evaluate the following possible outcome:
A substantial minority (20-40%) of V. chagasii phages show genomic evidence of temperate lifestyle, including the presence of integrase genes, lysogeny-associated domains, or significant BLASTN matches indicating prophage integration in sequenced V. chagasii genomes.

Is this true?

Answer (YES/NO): NO